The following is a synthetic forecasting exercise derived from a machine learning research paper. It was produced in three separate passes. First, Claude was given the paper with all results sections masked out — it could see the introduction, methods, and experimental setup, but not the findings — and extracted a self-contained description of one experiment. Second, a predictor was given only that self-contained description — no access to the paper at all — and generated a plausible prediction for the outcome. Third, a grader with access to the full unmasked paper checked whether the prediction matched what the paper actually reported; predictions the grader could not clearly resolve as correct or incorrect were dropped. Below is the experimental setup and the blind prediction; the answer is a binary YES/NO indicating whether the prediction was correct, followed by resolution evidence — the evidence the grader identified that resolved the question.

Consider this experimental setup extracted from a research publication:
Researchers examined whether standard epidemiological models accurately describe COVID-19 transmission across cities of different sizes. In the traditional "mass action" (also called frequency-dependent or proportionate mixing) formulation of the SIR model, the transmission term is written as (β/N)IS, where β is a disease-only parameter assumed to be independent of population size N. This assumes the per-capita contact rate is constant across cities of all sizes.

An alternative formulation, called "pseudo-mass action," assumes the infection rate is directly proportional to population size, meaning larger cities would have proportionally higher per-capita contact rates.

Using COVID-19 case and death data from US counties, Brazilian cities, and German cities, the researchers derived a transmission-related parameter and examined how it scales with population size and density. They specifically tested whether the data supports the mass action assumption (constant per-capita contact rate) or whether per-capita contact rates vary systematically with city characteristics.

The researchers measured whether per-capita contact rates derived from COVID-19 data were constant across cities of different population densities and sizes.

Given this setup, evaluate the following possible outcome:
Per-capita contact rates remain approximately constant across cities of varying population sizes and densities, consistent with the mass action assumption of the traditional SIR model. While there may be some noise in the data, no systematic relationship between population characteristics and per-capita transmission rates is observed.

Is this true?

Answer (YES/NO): NO